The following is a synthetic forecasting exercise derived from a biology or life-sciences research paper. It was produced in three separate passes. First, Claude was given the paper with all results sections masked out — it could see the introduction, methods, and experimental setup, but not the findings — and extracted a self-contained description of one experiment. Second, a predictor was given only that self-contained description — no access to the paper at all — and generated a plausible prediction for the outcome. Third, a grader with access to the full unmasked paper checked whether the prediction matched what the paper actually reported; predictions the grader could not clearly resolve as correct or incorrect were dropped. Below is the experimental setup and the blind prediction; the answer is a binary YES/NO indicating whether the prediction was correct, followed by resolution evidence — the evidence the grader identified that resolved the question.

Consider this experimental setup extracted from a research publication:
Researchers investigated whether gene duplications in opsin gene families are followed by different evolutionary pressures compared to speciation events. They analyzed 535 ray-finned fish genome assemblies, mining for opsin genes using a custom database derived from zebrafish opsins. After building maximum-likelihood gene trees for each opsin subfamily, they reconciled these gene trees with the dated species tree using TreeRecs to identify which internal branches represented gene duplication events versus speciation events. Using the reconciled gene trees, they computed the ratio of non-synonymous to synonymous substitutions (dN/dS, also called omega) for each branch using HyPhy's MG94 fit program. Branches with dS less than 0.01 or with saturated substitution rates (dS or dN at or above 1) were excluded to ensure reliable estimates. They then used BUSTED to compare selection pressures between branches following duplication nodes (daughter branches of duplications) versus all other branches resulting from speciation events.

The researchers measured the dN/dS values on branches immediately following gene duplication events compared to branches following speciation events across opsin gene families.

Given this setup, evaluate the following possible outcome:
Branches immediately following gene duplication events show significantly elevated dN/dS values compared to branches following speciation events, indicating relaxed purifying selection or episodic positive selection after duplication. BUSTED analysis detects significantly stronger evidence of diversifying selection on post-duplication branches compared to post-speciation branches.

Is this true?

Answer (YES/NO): YES